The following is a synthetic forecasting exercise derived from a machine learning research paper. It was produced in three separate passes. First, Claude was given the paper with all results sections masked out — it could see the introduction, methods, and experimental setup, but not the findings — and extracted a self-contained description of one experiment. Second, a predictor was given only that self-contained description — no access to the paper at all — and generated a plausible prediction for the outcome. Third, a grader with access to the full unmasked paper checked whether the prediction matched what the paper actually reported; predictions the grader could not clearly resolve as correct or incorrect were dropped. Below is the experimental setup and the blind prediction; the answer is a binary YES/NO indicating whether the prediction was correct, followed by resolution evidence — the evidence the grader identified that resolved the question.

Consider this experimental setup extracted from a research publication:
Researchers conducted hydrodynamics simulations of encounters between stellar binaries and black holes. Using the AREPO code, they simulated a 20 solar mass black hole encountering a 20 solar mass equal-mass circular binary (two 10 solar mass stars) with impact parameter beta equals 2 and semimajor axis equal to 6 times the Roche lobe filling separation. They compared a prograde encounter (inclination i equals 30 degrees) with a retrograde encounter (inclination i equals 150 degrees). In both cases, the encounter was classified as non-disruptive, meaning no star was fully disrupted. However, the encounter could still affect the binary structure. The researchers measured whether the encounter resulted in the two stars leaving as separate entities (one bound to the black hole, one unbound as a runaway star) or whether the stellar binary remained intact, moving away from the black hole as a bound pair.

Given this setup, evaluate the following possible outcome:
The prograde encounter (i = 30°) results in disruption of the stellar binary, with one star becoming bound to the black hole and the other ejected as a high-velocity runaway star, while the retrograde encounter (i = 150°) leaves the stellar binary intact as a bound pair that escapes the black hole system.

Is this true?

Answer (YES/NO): NO